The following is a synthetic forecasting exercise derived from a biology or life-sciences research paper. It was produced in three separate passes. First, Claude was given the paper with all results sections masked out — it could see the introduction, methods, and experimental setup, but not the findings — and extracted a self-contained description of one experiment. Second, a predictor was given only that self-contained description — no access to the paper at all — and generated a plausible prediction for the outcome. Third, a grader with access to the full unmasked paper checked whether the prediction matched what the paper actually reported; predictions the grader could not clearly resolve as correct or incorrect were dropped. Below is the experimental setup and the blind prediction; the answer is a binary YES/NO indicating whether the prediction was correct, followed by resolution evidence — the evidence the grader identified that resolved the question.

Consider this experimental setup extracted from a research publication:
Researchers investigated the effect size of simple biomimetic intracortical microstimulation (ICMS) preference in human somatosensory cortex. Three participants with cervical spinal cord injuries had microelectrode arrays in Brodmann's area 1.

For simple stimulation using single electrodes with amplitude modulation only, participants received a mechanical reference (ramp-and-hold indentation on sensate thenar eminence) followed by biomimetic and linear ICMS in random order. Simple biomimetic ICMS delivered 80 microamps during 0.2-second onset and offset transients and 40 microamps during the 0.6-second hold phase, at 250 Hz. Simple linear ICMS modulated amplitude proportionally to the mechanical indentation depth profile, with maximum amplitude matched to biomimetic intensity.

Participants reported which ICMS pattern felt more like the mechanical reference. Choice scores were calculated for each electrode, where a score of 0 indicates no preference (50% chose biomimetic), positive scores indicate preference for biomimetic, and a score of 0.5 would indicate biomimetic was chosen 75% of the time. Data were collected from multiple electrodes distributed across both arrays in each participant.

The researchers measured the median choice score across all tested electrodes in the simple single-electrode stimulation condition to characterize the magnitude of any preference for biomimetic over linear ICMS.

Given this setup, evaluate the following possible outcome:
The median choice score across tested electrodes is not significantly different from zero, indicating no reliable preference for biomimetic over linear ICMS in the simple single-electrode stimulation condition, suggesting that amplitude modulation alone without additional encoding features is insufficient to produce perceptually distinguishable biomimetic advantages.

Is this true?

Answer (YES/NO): NO